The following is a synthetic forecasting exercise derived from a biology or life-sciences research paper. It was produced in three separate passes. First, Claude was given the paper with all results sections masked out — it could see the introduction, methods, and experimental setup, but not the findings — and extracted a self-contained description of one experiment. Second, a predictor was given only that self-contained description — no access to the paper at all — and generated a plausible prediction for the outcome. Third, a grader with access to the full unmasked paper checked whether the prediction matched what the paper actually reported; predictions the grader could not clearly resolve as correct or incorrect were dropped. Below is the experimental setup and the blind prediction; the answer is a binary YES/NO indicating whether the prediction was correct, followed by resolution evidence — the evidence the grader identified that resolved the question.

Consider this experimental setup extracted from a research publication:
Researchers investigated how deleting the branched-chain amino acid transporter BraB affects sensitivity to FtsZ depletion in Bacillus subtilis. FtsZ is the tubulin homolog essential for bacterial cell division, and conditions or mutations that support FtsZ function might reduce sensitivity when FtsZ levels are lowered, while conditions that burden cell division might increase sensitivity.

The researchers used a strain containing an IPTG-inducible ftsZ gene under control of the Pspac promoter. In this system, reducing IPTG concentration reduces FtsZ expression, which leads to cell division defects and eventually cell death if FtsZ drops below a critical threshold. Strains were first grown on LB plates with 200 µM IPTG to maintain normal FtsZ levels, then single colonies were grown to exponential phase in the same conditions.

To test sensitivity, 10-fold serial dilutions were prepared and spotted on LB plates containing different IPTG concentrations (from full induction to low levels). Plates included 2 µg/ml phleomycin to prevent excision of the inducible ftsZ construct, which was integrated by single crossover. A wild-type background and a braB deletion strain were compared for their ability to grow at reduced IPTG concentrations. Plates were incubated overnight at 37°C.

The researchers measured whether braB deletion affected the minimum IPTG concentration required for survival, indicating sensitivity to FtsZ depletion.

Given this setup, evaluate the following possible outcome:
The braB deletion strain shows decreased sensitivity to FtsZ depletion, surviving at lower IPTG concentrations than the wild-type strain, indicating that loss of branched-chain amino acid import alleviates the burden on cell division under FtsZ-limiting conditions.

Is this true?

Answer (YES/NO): YES